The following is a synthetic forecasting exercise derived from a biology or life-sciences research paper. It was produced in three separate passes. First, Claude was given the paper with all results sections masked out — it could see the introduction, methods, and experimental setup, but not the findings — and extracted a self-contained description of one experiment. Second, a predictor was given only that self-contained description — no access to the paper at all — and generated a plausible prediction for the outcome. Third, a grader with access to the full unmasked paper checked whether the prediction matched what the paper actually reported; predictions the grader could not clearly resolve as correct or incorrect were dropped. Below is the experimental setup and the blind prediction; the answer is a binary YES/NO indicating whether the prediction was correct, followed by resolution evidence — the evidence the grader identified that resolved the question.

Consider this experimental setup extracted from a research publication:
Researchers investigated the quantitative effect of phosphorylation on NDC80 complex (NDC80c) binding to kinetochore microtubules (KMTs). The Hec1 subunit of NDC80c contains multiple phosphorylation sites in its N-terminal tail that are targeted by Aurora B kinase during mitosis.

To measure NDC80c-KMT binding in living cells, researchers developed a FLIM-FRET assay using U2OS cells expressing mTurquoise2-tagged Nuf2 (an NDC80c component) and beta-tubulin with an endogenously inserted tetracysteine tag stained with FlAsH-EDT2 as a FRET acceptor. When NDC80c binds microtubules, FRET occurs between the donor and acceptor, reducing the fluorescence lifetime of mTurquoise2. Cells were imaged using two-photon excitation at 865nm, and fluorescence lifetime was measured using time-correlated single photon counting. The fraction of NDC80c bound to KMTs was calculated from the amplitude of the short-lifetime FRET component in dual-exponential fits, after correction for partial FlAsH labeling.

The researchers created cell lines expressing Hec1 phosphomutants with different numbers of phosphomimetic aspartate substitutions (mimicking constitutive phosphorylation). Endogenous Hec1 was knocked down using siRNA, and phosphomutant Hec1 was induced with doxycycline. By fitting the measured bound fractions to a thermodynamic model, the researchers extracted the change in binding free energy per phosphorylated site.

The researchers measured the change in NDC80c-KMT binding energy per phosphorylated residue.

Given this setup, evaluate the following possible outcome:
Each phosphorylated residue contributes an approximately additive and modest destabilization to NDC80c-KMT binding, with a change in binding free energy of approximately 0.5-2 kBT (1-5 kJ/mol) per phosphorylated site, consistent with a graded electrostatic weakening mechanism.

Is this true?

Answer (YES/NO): NO